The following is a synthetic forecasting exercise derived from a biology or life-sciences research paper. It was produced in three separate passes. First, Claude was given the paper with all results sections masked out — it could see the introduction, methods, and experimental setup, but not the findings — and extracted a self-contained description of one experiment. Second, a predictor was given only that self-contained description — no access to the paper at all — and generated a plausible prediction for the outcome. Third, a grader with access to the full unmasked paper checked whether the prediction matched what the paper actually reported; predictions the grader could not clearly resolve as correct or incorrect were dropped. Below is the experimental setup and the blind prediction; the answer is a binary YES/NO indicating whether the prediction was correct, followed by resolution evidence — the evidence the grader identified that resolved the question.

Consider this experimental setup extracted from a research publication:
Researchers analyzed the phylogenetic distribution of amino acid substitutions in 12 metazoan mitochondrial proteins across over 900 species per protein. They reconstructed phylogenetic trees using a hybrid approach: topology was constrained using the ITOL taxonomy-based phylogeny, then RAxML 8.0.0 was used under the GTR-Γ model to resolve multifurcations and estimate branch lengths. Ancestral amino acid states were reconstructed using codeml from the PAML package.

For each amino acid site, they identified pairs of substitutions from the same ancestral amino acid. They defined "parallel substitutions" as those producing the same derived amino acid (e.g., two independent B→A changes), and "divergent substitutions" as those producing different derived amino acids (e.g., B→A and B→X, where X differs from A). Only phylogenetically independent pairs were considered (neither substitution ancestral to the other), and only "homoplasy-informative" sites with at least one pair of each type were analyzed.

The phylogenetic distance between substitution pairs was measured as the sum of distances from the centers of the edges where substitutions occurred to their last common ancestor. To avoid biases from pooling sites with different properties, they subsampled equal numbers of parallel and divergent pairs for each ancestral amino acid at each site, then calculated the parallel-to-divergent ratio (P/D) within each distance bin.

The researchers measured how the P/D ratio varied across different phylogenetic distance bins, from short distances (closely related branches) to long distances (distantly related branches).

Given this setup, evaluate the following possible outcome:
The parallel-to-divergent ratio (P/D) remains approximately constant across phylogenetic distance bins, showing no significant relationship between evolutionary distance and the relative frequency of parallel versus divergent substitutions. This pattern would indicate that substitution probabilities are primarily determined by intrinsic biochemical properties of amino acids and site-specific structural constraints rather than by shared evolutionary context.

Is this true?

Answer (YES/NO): NO